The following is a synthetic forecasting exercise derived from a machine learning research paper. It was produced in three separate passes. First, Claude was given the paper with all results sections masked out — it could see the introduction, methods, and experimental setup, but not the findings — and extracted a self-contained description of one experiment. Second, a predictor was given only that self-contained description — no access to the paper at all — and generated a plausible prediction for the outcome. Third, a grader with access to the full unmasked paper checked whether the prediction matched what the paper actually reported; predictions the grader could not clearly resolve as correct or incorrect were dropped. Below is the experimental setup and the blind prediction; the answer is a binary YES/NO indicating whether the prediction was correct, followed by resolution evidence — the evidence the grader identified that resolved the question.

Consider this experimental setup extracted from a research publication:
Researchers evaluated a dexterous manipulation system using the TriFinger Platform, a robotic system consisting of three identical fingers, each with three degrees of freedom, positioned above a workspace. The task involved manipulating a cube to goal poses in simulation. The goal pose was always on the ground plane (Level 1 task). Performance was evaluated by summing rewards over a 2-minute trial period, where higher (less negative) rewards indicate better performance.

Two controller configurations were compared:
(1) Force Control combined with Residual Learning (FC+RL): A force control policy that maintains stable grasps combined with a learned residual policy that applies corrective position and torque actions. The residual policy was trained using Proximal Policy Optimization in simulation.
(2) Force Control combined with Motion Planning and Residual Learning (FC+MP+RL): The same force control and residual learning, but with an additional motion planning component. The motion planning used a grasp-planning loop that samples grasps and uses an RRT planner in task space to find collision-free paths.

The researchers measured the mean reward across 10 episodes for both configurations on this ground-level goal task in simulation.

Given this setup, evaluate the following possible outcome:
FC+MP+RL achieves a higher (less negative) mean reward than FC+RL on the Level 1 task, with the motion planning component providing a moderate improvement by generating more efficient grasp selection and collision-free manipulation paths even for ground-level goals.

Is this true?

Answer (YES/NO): NO